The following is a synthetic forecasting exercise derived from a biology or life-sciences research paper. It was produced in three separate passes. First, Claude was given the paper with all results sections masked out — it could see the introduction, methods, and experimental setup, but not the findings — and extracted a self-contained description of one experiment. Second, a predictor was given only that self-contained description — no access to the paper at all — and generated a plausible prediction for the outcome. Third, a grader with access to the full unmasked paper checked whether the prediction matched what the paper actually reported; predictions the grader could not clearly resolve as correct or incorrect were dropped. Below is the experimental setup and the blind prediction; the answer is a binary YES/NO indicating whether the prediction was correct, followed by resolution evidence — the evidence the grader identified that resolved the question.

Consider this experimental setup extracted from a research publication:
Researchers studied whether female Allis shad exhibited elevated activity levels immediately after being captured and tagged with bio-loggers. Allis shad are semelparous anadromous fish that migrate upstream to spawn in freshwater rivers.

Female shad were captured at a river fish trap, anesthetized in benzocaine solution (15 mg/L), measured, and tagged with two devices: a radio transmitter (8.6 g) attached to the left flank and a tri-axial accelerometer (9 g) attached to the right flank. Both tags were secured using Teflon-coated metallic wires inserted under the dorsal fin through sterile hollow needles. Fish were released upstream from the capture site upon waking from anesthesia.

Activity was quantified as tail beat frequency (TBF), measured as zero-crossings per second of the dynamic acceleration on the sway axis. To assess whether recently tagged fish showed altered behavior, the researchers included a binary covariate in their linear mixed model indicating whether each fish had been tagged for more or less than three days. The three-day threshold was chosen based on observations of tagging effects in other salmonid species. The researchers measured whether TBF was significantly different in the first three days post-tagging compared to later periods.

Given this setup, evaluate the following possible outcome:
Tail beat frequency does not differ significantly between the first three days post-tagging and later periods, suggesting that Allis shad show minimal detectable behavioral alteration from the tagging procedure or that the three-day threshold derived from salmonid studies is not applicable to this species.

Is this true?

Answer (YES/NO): NO